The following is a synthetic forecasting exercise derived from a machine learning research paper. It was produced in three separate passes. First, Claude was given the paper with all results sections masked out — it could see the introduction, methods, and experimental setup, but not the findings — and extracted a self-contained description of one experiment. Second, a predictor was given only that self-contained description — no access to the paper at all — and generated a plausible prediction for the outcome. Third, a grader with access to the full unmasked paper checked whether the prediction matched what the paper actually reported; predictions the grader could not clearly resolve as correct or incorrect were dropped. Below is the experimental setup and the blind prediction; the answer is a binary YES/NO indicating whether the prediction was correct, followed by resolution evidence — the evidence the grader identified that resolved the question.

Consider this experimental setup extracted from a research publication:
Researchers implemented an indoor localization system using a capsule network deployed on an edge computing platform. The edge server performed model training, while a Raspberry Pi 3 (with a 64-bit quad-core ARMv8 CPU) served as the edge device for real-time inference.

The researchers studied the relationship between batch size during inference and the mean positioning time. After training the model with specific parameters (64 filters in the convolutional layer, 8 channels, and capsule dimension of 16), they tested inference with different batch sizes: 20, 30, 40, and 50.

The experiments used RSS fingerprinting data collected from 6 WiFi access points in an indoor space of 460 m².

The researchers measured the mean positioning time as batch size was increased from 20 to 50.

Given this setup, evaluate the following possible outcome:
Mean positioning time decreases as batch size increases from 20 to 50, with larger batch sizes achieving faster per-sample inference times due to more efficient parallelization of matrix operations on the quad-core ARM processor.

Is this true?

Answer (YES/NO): YES